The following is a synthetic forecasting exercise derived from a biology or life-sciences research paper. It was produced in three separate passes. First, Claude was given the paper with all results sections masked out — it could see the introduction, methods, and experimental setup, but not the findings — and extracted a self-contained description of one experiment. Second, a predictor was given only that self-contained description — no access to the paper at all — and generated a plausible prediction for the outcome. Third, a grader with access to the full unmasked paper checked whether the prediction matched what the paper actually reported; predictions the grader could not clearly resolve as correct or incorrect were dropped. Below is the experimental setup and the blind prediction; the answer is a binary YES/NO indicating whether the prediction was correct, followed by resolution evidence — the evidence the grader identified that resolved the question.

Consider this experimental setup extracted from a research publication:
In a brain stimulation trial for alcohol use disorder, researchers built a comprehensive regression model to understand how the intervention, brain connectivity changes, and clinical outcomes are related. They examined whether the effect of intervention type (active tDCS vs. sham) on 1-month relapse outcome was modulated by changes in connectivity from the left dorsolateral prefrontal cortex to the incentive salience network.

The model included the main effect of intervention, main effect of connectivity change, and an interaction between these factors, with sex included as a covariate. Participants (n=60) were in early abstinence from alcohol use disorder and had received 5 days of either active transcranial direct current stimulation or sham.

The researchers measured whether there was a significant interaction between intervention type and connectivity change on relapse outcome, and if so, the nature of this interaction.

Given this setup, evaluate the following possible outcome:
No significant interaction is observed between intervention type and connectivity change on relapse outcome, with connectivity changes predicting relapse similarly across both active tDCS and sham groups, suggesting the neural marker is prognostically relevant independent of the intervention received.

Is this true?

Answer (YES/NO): NO